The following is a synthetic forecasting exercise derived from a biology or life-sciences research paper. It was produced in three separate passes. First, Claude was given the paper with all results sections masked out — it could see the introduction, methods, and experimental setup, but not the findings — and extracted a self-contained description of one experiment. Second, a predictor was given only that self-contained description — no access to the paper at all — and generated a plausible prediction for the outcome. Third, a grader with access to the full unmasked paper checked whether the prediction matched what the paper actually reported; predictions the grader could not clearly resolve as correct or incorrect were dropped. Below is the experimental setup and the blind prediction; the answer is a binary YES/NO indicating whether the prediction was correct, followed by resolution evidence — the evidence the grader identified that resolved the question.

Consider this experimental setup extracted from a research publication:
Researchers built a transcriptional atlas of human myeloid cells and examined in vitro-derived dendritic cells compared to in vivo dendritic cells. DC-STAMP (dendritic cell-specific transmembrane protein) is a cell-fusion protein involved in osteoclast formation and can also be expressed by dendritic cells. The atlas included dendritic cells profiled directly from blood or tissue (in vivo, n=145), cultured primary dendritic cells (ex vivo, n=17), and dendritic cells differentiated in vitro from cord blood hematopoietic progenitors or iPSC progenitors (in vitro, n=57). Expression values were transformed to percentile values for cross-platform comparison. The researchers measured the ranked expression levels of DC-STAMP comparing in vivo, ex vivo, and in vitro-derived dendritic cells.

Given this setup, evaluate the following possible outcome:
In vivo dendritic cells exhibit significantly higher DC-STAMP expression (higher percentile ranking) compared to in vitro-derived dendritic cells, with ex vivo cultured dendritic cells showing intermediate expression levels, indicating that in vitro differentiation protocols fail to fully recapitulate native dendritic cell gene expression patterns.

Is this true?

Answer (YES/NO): NO